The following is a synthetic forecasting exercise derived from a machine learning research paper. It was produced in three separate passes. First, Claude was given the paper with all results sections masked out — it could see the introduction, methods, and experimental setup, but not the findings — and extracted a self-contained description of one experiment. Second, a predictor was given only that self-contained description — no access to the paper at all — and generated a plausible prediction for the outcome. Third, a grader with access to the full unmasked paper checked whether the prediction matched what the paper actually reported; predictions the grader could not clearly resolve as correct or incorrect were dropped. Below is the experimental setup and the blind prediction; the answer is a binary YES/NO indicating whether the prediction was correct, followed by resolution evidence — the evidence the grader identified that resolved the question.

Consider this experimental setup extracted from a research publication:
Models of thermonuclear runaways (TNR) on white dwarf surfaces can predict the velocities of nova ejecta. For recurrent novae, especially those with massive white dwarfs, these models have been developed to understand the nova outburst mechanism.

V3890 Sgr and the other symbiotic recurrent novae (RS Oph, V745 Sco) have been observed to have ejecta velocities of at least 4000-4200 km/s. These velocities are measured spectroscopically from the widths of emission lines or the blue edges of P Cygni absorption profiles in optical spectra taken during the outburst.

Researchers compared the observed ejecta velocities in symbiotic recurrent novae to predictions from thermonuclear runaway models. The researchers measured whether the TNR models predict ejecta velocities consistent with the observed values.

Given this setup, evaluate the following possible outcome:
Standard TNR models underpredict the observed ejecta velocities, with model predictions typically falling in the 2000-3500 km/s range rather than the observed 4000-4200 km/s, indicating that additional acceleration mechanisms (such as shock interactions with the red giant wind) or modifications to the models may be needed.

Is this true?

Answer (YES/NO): NO